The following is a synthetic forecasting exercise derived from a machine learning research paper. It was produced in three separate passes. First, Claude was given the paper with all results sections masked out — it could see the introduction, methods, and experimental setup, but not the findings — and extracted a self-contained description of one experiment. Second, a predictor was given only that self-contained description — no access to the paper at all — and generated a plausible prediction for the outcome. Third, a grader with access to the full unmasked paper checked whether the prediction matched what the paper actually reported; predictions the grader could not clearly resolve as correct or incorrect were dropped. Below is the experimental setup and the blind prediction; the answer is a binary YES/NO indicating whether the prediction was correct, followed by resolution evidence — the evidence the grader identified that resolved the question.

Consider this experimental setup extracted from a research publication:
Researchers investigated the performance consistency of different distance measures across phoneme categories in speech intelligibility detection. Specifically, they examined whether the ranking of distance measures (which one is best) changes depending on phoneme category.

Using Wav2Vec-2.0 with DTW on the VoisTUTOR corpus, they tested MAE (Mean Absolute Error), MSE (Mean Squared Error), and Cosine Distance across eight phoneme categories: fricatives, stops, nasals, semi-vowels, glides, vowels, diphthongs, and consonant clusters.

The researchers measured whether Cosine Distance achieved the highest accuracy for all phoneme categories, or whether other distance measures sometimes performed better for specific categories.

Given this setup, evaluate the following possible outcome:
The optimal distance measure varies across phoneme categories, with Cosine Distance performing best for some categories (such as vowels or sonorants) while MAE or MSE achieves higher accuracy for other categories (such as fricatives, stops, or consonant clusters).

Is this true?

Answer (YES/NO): NO